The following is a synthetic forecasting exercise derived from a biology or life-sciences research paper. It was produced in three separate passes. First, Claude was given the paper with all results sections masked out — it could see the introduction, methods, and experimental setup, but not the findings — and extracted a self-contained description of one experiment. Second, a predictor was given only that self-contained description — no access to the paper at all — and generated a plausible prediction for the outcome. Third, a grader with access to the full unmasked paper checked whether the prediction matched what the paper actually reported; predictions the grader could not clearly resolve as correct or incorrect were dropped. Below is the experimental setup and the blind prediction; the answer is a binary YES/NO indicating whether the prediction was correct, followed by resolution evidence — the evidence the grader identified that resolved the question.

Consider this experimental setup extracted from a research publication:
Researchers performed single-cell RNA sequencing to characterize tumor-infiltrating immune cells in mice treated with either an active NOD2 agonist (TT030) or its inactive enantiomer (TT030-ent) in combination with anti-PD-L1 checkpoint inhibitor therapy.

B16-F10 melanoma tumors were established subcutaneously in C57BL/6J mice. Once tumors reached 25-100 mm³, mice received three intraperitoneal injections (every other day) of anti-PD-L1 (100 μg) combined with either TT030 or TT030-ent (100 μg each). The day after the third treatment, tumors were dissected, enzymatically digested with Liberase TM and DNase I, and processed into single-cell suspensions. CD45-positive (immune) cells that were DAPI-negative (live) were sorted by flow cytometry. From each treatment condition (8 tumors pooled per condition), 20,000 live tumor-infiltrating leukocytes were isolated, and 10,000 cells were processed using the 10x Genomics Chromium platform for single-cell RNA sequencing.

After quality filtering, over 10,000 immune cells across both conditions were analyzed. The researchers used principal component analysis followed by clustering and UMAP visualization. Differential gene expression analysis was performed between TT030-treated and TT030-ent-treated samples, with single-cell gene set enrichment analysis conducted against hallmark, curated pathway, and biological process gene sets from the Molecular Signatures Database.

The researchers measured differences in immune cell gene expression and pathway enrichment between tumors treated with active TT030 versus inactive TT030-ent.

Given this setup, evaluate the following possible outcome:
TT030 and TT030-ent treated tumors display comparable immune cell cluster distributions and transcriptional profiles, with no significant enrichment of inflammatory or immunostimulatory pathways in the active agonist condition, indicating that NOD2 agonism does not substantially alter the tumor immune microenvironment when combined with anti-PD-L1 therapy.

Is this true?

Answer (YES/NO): NO